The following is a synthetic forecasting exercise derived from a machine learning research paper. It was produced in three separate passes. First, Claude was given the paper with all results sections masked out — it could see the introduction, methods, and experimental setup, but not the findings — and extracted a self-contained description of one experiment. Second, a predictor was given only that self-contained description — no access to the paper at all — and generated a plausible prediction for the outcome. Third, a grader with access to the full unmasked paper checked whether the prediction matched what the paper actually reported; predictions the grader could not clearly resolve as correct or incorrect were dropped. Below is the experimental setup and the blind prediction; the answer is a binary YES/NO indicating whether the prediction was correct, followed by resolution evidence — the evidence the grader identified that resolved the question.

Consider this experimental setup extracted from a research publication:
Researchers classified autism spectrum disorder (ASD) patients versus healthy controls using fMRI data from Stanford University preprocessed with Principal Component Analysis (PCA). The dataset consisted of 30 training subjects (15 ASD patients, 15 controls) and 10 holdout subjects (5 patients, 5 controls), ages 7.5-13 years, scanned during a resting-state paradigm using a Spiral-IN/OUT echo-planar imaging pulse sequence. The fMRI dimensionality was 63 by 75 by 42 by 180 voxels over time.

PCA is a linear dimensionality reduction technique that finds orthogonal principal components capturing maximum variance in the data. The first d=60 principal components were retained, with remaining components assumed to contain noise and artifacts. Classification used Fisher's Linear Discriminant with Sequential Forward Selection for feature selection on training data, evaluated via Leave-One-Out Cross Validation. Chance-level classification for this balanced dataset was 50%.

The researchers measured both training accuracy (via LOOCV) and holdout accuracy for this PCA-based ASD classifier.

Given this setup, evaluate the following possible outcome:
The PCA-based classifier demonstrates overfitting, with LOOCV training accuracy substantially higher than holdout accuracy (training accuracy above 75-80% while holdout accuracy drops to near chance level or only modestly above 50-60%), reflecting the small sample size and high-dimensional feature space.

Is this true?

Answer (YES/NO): NO